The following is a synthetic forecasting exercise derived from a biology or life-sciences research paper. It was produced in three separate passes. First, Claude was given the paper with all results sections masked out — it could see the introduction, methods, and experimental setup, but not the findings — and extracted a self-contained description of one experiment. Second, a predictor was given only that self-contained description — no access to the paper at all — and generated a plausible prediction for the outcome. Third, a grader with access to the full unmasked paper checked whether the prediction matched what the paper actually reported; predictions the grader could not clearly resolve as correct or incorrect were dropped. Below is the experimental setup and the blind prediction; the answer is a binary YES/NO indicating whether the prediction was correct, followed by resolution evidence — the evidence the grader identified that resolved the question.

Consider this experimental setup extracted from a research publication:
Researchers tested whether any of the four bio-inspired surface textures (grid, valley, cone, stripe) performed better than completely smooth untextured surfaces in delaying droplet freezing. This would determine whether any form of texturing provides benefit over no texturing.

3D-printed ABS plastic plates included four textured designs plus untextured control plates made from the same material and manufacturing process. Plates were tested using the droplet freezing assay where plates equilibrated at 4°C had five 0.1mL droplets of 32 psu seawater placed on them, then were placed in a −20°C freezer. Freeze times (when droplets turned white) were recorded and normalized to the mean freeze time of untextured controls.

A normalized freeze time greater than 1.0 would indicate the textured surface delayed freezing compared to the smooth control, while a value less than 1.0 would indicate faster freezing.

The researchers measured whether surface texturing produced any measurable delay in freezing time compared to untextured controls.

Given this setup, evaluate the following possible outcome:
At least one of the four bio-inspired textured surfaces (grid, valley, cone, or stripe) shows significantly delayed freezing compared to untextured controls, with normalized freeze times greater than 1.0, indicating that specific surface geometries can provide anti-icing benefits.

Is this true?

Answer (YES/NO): NO